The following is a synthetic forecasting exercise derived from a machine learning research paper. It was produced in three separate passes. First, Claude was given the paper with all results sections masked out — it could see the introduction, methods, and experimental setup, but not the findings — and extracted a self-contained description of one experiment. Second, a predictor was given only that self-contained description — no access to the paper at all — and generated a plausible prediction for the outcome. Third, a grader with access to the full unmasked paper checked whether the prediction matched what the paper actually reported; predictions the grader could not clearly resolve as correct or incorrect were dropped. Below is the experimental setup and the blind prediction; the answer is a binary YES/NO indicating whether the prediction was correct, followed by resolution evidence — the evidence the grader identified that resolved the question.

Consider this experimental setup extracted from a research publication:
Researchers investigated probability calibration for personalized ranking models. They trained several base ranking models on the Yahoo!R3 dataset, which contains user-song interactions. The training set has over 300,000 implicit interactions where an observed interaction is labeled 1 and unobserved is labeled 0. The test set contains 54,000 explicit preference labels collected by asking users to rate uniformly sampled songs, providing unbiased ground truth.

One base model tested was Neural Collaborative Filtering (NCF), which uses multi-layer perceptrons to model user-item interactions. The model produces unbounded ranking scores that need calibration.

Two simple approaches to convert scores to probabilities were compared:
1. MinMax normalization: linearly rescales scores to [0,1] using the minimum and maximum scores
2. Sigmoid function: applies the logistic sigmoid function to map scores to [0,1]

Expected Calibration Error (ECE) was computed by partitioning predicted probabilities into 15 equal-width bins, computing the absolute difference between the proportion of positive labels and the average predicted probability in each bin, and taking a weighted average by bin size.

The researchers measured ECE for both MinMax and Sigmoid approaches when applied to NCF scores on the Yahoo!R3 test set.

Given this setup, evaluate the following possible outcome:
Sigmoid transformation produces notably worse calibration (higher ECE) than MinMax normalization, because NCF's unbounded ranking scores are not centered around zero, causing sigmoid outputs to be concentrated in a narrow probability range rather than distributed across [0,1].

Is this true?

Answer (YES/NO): NO